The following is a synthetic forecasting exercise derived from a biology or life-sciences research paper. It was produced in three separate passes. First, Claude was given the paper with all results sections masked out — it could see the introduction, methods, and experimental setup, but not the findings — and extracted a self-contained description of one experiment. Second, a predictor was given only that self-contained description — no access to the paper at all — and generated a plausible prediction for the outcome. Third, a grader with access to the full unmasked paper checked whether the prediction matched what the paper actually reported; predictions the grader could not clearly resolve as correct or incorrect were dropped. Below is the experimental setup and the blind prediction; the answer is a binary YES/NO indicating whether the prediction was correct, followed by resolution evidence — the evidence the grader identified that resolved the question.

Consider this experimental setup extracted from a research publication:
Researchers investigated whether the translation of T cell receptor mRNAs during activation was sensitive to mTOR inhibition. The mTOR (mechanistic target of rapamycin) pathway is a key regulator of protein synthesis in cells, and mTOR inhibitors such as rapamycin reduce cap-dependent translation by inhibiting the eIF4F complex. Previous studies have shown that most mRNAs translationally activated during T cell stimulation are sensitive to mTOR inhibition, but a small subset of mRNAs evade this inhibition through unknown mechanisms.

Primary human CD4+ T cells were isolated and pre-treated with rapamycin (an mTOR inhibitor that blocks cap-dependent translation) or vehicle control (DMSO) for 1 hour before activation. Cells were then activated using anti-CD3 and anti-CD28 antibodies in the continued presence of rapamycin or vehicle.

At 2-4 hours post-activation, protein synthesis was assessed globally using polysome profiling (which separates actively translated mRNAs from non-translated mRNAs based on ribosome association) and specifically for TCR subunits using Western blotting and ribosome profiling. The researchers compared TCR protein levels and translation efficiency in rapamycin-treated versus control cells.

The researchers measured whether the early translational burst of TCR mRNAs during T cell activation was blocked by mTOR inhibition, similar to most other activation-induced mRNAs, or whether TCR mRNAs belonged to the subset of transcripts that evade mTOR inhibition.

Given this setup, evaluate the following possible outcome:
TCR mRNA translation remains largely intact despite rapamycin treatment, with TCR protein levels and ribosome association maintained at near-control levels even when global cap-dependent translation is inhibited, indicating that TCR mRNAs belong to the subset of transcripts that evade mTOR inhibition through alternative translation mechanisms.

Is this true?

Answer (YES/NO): YES